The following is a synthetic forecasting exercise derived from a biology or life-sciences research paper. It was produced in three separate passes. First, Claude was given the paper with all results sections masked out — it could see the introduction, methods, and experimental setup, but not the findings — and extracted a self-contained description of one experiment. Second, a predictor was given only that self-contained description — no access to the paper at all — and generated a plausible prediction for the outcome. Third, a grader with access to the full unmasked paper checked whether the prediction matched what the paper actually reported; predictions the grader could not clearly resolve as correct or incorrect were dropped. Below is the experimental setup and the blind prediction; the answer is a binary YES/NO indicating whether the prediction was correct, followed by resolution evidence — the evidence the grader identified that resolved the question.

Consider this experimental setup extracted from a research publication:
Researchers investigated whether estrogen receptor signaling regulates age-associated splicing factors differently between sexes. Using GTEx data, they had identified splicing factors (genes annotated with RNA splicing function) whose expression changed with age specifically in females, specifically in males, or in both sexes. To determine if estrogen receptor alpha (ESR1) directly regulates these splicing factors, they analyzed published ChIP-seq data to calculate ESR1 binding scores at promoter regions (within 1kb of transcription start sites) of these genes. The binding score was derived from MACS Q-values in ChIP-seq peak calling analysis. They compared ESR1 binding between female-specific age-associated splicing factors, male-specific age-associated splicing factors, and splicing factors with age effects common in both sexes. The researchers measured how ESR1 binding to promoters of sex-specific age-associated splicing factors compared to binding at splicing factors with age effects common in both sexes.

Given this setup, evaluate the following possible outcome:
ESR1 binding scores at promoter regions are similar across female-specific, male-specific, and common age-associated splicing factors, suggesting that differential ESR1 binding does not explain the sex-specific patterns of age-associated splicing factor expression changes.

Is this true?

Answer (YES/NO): NO